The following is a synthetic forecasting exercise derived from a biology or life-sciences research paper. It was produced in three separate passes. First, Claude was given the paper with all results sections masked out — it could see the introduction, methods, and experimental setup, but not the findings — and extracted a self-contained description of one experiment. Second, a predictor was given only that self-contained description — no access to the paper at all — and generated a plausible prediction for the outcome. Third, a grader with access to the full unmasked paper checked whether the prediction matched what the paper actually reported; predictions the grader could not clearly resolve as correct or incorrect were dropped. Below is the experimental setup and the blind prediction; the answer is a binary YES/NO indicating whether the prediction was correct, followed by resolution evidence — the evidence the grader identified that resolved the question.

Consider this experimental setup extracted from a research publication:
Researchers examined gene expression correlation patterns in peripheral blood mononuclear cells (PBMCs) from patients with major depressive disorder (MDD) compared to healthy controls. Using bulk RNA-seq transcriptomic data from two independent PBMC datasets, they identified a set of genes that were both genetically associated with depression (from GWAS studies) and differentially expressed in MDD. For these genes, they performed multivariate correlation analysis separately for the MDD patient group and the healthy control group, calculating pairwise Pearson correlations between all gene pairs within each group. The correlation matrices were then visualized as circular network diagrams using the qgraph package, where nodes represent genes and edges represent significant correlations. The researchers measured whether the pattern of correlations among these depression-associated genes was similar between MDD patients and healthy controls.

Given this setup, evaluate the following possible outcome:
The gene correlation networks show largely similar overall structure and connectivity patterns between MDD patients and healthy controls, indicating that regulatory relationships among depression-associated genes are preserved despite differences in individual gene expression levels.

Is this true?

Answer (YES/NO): NO